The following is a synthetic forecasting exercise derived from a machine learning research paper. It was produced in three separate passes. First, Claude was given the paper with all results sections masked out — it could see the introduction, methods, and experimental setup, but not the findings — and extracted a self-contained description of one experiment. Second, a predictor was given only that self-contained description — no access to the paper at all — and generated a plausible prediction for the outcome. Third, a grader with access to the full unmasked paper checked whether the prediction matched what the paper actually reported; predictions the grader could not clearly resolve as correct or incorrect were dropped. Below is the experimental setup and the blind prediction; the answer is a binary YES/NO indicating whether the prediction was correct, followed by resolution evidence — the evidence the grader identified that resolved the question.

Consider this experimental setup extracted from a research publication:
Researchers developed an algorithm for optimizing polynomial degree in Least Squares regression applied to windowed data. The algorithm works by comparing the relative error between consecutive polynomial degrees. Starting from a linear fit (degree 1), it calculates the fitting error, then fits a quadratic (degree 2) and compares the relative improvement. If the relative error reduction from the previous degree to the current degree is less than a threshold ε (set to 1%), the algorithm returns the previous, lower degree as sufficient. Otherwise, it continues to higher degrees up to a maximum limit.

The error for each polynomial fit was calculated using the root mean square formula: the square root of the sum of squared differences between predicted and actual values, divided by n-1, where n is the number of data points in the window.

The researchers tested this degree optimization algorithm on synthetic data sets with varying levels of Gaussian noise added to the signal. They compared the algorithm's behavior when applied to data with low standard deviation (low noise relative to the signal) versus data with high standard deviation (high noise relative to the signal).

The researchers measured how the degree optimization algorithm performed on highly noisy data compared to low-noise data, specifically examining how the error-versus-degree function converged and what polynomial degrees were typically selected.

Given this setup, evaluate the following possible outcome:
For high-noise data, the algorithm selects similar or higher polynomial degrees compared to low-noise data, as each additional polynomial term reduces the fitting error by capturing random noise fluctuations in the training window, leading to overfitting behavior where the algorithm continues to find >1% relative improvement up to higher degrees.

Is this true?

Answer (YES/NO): NO